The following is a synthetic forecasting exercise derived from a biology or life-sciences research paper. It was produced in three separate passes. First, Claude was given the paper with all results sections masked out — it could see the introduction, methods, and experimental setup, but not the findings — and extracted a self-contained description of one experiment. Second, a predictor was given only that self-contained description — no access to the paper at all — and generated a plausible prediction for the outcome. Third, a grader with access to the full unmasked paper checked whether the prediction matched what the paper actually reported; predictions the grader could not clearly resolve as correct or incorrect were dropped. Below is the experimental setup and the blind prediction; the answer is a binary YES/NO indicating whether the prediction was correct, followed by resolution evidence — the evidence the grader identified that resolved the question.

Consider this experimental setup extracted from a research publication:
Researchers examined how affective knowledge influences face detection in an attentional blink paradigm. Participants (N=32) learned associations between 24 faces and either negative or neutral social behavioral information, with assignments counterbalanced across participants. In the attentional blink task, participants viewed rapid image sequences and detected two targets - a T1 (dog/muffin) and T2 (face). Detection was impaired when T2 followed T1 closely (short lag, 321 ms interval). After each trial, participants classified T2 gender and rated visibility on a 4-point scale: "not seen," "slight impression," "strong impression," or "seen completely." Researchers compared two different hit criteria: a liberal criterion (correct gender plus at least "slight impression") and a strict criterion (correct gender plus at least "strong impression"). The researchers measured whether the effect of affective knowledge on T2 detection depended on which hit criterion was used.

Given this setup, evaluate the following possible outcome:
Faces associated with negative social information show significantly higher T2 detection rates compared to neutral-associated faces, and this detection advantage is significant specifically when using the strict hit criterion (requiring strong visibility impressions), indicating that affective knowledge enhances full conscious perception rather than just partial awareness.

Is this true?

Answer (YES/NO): YES